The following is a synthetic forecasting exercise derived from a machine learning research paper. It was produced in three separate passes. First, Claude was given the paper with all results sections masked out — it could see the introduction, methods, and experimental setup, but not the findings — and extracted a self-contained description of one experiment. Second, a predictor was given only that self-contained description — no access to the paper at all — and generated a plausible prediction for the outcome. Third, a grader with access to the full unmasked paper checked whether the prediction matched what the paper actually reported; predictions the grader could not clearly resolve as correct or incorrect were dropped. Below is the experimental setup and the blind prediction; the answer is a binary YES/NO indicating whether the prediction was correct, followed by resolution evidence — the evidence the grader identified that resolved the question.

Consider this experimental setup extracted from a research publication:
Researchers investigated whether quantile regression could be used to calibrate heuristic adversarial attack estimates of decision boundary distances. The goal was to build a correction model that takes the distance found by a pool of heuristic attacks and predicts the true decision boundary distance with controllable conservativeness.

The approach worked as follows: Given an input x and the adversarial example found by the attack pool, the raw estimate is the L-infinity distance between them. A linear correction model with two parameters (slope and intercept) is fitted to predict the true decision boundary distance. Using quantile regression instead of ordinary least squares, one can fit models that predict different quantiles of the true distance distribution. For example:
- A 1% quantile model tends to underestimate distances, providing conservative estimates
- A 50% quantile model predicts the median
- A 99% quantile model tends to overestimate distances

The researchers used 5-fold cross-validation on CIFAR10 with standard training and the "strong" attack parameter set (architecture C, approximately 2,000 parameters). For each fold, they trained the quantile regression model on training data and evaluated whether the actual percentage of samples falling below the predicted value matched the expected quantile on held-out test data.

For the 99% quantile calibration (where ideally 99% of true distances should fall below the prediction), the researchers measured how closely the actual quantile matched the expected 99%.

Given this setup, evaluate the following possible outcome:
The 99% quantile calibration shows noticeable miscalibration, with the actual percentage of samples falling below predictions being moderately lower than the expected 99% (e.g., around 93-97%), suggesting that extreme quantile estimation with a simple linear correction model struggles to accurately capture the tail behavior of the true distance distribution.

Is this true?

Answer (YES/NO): NO